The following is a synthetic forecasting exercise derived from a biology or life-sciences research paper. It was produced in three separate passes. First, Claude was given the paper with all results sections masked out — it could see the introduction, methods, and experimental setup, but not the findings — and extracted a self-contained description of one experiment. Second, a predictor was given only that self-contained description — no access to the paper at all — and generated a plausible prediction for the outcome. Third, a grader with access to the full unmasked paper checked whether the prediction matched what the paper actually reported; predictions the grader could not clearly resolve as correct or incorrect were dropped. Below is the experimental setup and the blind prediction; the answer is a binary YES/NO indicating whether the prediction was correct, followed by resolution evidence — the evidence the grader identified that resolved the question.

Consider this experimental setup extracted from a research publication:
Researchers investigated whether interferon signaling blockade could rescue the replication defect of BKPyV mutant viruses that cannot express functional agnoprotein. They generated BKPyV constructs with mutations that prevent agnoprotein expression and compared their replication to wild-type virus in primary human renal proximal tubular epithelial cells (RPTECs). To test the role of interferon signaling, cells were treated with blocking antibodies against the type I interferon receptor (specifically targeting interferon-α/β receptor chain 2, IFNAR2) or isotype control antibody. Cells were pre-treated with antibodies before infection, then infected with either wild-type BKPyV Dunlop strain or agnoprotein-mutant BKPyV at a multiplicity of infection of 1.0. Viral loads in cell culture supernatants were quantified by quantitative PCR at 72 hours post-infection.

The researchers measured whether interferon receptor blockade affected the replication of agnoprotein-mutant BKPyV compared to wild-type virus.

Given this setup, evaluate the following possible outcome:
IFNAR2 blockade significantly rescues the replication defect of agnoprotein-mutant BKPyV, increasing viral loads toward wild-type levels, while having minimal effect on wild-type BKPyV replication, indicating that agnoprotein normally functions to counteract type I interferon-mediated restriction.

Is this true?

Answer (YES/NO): NO